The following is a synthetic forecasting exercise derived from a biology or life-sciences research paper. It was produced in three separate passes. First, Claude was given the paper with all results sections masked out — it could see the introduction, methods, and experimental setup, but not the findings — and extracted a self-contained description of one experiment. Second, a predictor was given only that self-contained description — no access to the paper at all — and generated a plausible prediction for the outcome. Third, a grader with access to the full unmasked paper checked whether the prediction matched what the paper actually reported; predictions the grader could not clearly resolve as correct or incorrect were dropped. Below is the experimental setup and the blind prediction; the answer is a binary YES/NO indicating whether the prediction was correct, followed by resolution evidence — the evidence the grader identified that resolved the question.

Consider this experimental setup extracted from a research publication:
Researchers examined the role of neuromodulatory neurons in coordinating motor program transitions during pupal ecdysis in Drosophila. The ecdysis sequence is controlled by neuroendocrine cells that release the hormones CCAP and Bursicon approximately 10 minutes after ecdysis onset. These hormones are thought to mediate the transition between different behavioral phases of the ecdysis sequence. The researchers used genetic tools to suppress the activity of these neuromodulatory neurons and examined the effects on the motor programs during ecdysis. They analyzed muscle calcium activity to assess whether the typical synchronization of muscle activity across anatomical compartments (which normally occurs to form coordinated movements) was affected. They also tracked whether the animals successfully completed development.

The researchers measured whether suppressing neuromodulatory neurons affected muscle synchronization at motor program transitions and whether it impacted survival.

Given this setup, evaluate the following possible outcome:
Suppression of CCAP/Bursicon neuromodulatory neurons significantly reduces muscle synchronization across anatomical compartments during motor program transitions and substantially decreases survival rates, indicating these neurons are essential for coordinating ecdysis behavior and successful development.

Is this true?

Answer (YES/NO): YES